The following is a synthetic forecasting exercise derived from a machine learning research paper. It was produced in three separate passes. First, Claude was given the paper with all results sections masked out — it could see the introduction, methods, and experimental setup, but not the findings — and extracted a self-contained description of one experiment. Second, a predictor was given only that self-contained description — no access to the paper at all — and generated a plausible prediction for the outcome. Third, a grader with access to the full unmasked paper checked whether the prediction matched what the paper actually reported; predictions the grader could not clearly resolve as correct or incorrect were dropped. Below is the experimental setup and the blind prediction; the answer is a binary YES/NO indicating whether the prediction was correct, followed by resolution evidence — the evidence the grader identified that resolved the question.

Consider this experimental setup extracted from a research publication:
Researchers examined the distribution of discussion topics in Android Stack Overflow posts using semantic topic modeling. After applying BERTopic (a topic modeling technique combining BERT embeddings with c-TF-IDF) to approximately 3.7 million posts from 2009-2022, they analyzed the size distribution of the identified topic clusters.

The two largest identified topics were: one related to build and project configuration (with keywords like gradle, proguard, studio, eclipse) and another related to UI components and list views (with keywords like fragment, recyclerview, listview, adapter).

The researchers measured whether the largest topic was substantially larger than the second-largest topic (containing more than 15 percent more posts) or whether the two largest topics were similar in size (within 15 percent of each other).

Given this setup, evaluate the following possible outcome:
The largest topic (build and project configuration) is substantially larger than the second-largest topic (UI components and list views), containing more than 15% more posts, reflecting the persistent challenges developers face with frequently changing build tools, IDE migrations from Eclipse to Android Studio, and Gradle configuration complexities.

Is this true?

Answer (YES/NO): NO